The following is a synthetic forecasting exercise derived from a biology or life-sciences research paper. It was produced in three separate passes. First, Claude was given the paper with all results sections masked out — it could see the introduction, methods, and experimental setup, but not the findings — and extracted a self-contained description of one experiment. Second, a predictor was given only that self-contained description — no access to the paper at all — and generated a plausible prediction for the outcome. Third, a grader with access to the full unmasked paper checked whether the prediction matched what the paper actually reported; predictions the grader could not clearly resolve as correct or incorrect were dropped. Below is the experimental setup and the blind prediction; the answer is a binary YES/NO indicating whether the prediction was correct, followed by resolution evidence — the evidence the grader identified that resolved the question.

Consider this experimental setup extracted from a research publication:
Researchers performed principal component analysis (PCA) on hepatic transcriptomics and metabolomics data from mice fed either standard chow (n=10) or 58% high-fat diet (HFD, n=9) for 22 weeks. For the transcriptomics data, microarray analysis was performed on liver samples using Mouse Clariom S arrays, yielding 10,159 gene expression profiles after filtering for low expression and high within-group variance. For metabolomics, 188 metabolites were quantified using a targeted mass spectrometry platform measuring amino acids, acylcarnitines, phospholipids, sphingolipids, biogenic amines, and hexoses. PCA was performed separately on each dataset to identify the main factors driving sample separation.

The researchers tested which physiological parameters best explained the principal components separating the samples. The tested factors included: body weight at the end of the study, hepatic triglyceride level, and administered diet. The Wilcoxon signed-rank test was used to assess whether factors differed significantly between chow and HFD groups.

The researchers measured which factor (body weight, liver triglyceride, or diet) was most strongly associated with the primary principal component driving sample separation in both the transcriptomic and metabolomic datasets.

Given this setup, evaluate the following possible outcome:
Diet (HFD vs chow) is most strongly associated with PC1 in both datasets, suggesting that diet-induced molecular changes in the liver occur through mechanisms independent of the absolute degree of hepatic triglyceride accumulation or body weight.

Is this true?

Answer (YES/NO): YES